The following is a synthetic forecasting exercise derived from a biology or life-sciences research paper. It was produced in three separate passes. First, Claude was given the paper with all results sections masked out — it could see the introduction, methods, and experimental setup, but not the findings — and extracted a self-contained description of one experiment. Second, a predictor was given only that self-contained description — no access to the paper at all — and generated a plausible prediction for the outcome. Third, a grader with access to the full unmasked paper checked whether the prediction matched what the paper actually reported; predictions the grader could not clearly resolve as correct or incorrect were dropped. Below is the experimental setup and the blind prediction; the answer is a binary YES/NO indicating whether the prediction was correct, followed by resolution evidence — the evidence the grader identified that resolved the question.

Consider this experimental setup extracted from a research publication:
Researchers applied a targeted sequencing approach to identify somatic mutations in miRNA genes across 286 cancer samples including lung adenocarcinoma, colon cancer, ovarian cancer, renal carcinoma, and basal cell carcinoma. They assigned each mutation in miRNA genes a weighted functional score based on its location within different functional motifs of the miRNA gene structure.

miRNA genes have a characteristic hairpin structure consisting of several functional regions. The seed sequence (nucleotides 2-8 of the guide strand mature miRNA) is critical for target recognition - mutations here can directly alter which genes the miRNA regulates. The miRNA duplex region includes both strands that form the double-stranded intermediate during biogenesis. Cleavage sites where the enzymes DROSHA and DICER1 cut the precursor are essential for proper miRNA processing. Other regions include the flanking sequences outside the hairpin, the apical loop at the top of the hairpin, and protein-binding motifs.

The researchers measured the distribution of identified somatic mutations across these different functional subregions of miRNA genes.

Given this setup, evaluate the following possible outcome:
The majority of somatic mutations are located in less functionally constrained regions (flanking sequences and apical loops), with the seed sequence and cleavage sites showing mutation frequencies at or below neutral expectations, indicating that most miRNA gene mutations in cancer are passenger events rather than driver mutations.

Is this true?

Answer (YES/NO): NO